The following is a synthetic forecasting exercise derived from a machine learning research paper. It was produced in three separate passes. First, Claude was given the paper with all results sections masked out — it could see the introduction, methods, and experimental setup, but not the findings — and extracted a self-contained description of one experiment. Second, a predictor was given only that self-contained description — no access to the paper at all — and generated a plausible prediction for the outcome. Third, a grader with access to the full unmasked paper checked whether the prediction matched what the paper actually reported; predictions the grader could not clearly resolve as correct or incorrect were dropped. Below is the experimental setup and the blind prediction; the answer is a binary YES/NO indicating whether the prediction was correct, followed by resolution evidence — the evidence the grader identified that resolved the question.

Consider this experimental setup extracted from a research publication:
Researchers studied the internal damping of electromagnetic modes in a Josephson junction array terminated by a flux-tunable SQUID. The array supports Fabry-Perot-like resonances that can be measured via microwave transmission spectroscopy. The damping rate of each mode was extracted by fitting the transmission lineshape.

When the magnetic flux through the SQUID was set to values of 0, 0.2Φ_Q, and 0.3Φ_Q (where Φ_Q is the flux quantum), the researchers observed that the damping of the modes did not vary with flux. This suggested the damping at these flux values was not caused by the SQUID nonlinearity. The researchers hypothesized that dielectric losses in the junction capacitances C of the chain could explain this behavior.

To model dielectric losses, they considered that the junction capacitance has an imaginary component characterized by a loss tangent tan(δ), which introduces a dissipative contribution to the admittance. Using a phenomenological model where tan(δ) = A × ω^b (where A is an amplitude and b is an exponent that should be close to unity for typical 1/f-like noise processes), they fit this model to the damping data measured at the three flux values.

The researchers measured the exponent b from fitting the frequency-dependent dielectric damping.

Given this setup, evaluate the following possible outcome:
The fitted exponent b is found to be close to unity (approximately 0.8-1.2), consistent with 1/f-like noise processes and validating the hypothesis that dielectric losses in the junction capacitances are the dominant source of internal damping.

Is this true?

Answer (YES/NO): NO